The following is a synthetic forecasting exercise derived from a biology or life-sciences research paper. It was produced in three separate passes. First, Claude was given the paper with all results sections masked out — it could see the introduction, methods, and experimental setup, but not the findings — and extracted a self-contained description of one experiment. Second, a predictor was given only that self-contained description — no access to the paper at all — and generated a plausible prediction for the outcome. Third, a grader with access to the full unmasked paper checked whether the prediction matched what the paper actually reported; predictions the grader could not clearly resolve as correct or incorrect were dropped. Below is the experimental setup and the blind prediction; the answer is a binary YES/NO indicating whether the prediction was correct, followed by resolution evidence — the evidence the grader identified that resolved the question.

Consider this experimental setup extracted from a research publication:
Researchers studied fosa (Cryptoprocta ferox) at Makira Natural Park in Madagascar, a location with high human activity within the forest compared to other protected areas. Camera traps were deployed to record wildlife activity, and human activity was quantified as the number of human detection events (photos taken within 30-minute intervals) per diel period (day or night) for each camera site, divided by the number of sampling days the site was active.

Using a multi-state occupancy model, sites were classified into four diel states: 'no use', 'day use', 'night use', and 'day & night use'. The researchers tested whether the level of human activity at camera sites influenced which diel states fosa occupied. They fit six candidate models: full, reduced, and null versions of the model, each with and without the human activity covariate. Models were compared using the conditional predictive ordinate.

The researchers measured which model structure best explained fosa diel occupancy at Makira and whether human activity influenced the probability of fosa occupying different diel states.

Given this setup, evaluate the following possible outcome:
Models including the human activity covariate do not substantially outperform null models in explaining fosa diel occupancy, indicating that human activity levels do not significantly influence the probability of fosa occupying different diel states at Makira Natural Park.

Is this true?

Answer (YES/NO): YES